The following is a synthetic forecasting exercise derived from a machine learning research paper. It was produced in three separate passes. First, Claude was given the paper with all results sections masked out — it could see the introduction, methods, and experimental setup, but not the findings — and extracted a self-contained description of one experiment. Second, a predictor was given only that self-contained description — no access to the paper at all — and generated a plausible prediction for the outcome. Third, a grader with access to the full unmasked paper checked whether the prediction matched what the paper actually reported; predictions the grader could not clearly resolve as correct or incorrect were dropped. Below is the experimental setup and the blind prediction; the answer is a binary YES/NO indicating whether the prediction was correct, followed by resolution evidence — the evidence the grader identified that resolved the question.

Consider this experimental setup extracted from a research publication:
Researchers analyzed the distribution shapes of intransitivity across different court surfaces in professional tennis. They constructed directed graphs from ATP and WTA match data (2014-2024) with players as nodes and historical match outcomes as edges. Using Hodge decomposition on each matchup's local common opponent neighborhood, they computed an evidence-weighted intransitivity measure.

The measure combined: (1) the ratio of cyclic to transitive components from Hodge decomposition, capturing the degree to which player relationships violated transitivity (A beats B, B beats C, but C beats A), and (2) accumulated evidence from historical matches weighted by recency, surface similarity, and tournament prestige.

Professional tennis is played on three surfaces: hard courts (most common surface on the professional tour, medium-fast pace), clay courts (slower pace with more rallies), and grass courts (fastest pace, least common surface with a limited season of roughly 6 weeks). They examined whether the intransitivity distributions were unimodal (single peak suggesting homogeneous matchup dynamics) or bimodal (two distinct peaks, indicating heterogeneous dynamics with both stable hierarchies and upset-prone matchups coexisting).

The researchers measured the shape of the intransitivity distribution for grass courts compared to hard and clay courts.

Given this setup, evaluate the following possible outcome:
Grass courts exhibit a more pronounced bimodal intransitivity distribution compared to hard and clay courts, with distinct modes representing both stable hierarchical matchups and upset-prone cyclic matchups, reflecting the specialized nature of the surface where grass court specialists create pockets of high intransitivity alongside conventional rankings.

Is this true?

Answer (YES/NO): NO